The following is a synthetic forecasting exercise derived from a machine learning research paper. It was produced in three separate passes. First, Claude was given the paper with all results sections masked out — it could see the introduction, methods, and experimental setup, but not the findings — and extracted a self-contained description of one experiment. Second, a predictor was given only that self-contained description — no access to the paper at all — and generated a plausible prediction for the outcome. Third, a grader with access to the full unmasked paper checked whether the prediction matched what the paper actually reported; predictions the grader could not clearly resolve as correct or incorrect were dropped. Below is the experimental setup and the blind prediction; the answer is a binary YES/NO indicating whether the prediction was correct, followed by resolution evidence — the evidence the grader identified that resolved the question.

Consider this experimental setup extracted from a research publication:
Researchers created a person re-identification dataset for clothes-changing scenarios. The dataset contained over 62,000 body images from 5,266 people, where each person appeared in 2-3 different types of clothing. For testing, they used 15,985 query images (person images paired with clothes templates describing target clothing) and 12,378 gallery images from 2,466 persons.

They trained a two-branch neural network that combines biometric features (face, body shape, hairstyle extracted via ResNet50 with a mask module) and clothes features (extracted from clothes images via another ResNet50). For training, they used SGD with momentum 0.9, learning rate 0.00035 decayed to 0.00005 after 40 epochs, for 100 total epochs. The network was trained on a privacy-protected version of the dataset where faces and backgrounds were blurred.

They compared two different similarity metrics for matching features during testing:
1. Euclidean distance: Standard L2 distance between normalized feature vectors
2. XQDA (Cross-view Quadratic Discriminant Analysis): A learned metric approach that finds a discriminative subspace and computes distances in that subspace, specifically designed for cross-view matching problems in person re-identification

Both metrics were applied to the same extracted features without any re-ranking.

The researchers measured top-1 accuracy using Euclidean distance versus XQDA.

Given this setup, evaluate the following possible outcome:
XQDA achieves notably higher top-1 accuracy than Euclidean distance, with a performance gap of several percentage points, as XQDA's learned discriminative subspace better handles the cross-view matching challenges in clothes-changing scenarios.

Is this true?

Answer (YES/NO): YES